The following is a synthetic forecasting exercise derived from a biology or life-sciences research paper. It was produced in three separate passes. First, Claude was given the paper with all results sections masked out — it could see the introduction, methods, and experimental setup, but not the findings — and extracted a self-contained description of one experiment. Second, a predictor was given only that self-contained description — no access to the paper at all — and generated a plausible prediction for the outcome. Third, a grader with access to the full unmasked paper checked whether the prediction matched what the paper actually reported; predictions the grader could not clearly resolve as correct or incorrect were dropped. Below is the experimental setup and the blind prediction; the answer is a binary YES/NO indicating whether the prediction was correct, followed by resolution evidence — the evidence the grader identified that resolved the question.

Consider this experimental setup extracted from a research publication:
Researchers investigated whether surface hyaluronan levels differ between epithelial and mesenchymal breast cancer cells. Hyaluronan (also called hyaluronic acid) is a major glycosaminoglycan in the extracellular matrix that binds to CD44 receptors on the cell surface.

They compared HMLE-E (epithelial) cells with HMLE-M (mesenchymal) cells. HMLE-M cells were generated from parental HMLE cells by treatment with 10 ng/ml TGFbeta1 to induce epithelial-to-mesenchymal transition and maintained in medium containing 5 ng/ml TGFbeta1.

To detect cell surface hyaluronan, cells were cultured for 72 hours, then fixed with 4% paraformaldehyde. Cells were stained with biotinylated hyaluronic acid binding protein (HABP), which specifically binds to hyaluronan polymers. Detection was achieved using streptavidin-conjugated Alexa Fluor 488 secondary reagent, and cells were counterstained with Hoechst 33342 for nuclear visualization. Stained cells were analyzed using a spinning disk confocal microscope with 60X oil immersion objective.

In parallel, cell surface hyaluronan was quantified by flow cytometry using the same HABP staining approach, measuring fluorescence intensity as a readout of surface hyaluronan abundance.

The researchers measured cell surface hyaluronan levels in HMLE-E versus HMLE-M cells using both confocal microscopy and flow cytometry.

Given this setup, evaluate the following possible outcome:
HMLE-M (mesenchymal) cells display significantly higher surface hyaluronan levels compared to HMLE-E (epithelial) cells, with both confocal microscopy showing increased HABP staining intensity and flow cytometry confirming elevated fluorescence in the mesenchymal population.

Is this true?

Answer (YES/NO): YES